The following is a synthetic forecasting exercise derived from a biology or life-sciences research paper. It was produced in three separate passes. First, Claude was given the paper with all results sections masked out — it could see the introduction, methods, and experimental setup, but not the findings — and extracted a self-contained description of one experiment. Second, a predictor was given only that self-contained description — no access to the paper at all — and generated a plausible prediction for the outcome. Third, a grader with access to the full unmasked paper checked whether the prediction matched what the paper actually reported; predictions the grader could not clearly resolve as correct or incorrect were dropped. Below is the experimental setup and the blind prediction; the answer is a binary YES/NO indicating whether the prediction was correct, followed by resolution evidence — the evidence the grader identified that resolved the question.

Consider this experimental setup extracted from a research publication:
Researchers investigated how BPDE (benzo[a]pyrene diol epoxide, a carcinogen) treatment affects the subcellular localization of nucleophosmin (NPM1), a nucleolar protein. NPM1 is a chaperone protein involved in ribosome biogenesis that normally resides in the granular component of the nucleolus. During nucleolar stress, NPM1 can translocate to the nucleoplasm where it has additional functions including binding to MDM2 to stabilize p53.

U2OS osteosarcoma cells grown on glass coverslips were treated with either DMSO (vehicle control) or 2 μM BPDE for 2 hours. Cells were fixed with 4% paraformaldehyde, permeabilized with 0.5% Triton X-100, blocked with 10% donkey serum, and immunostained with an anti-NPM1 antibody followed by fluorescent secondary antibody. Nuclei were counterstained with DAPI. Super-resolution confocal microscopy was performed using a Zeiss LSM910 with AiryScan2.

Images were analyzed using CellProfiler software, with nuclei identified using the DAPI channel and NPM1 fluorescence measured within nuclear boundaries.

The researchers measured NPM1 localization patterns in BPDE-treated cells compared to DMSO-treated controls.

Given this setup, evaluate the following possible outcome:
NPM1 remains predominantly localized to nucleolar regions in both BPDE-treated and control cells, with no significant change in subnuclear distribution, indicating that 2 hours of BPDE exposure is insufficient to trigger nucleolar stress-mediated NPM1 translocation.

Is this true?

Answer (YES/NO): NO